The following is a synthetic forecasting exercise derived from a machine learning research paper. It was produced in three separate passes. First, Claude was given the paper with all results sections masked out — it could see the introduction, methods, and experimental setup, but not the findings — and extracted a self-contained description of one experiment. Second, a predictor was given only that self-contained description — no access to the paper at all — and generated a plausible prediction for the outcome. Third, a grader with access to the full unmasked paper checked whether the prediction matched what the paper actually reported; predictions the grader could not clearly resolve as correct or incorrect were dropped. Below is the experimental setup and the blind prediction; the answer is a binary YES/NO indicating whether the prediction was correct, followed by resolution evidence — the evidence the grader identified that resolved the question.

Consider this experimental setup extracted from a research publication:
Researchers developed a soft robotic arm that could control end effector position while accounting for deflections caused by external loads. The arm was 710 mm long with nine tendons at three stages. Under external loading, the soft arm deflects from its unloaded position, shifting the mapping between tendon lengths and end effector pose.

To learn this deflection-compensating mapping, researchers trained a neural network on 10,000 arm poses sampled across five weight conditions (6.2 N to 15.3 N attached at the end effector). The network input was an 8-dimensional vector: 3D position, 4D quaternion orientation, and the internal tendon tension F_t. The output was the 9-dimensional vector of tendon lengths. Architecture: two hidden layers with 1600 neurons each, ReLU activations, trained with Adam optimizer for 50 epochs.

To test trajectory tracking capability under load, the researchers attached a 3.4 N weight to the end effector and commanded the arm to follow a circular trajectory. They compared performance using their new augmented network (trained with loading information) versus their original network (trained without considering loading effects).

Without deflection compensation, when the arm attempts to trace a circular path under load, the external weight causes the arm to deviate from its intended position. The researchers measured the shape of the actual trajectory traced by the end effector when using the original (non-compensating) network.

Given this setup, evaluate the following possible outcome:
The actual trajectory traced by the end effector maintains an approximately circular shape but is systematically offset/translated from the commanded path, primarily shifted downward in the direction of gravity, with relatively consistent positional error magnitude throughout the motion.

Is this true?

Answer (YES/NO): NO